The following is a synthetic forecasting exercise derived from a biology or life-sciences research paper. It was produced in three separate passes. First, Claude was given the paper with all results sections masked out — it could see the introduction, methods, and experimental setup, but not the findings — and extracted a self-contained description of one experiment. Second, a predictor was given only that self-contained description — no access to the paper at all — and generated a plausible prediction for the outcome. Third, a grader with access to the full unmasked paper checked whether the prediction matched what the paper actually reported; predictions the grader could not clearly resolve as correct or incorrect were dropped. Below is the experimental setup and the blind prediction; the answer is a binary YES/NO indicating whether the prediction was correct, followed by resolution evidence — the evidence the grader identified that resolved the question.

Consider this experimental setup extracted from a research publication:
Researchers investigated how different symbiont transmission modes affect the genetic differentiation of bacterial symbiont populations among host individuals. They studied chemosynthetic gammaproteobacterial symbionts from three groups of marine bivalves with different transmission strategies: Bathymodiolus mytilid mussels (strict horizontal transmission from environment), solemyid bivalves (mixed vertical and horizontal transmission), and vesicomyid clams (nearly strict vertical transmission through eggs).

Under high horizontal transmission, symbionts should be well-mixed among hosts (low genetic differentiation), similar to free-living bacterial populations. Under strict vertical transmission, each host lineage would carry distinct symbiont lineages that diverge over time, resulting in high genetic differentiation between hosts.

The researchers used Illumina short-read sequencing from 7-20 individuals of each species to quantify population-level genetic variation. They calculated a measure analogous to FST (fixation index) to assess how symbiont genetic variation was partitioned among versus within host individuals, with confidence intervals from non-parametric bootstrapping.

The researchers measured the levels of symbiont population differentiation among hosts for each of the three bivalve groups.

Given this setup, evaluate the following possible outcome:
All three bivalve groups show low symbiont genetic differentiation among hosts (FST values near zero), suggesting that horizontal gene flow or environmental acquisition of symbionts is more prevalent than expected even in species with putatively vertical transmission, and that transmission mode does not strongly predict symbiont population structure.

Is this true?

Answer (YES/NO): NO